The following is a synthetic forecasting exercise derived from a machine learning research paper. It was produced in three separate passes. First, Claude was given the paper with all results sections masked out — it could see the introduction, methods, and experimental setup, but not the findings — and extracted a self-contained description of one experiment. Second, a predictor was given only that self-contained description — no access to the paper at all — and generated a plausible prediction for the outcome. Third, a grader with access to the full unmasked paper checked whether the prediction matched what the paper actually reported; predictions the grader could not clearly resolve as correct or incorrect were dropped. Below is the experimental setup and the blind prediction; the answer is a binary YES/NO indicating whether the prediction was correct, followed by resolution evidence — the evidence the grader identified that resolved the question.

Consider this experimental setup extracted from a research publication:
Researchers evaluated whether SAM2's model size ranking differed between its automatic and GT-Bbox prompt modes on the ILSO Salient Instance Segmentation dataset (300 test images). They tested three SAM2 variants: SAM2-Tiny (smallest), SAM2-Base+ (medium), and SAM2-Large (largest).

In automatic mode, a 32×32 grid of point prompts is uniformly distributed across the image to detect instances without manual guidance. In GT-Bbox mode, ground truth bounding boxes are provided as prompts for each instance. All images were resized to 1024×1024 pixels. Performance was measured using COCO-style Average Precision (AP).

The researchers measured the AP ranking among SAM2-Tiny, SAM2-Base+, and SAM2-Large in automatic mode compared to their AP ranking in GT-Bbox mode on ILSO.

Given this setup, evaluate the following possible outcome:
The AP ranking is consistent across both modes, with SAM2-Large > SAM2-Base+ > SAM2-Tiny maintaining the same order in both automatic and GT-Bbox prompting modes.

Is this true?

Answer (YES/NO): NO